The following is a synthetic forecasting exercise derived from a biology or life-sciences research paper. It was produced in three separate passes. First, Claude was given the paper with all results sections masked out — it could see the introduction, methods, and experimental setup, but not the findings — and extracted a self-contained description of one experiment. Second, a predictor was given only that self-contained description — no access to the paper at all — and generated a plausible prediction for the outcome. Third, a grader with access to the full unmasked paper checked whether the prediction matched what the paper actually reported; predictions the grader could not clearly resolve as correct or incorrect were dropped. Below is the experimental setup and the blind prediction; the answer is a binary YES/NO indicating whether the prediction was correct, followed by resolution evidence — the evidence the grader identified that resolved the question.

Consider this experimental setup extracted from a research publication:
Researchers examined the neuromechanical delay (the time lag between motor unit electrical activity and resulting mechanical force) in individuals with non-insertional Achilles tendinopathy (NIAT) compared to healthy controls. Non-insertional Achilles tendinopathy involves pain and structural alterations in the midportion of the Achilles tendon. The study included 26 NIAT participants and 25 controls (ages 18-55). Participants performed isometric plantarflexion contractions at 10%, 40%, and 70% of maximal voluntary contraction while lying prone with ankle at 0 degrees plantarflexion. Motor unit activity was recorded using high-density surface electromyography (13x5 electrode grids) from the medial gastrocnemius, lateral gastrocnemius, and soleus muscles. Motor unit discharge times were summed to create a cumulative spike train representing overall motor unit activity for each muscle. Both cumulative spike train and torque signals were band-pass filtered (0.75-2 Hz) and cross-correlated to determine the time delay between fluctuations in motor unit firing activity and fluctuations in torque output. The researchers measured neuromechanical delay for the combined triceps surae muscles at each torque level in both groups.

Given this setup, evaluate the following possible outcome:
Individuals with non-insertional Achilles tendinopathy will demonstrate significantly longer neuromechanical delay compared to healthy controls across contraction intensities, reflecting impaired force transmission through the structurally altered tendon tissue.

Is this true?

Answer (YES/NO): NO